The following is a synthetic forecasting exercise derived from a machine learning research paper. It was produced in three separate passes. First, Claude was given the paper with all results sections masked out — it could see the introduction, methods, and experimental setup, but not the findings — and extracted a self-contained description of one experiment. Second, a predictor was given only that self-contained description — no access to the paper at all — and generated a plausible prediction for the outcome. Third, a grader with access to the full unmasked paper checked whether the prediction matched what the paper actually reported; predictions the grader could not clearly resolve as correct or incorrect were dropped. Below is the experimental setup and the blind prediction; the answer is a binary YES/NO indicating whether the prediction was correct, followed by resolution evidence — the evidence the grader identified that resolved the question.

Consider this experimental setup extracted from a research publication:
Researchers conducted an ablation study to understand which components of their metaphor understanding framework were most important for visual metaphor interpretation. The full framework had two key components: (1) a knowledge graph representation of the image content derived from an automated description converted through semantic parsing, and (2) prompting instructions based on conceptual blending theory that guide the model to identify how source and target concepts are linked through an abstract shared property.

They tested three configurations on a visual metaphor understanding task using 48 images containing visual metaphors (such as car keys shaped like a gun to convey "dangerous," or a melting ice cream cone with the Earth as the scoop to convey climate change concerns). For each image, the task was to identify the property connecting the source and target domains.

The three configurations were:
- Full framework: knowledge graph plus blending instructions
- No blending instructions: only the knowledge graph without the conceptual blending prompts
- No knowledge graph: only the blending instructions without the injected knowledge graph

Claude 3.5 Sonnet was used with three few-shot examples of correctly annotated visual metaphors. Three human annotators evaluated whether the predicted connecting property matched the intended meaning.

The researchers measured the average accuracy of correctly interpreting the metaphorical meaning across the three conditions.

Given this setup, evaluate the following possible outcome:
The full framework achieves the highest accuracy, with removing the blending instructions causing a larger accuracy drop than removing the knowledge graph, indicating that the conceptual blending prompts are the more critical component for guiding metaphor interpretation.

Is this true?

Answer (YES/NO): NO